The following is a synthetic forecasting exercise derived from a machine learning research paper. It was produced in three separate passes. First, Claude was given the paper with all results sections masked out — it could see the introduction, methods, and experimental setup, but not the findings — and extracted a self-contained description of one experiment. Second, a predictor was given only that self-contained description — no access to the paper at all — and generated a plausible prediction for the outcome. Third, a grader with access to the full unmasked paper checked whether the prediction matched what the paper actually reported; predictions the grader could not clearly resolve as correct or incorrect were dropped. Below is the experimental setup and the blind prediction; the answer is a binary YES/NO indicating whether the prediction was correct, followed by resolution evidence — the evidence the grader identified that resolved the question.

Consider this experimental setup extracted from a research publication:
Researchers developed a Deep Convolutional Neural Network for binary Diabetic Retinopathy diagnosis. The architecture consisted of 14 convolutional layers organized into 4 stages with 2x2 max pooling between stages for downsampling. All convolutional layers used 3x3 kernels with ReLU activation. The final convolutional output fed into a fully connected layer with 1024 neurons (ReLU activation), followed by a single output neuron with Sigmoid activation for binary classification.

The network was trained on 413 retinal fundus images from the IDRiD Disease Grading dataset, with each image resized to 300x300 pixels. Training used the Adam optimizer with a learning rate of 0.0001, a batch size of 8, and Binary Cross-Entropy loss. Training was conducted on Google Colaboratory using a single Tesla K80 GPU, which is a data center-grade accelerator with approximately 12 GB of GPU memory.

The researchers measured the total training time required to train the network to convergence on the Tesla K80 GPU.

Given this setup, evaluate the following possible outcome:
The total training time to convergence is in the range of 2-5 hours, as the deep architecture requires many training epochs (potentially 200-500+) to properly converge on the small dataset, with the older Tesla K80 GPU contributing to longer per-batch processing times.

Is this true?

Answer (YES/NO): NO